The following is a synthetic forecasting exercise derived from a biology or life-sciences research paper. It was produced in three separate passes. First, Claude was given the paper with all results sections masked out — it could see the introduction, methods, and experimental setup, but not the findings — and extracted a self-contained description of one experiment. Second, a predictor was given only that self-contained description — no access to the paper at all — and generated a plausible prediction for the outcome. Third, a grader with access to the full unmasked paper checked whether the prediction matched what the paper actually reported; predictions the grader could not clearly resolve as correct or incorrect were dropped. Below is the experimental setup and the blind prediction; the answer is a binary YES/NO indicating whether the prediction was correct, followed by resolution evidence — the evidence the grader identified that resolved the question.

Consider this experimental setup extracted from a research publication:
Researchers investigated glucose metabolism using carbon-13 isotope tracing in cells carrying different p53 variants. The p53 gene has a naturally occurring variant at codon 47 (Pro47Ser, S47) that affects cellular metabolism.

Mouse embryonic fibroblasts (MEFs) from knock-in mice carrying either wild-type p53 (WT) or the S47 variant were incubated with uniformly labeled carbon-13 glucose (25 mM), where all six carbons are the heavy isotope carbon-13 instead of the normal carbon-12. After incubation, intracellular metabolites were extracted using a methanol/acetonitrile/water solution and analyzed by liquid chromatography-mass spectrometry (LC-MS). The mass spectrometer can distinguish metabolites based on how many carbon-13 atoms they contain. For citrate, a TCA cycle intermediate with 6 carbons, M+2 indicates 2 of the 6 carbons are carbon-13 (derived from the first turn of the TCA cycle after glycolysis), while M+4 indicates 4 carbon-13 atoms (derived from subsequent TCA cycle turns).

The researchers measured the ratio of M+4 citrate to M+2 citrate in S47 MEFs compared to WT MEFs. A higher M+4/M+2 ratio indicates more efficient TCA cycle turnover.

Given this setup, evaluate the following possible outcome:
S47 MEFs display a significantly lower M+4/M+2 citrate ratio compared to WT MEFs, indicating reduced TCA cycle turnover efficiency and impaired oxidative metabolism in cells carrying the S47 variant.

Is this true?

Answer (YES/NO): NO